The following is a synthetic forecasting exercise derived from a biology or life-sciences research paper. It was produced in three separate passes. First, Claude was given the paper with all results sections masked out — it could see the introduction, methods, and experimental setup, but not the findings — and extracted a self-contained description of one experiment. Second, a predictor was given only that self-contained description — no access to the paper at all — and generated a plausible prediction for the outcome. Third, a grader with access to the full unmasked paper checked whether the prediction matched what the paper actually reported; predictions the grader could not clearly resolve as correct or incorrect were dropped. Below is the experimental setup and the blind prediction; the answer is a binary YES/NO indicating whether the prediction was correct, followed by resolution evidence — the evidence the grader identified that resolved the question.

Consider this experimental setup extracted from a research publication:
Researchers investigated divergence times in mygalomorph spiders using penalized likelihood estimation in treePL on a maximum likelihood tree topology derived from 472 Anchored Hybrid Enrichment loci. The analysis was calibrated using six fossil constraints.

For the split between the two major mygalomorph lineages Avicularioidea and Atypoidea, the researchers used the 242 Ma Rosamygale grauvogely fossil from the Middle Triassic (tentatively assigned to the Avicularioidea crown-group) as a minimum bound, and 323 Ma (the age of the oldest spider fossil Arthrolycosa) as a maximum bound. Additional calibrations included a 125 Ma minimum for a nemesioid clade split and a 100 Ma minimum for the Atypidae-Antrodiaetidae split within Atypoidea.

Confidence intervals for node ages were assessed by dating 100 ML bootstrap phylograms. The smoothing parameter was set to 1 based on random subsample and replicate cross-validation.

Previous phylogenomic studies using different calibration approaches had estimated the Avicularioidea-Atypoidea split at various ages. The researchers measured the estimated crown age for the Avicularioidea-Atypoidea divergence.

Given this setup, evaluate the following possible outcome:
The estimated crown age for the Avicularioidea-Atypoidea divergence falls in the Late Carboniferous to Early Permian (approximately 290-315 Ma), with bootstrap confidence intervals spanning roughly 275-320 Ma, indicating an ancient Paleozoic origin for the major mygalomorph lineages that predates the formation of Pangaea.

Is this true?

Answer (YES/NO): NO